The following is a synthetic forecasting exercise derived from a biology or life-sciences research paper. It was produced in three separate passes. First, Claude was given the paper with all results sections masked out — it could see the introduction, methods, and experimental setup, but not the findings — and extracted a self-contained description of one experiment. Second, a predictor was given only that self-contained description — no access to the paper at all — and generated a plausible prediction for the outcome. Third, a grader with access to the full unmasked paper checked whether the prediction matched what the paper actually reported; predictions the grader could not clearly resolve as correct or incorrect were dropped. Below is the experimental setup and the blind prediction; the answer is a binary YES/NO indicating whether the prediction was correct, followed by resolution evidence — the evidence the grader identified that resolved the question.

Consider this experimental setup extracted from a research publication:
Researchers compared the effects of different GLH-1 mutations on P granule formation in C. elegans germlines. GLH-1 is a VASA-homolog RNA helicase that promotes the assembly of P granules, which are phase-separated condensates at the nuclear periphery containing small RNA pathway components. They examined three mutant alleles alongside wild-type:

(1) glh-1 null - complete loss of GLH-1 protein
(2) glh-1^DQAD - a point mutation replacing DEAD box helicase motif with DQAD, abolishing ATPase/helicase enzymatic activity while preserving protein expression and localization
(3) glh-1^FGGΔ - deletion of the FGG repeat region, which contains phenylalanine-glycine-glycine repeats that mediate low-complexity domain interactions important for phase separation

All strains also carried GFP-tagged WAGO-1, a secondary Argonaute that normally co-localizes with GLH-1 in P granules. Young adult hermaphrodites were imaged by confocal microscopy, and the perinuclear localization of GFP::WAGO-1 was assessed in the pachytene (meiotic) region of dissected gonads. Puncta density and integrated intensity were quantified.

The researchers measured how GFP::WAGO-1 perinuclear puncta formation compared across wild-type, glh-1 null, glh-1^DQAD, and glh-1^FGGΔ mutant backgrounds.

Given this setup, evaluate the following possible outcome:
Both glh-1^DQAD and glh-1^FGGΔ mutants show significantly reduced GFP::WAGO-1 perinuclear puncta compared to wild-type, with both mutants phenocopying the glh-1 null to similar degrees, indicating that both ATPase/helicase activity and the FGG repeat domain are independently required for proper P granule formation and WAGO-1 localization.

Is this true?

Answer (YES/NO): NO